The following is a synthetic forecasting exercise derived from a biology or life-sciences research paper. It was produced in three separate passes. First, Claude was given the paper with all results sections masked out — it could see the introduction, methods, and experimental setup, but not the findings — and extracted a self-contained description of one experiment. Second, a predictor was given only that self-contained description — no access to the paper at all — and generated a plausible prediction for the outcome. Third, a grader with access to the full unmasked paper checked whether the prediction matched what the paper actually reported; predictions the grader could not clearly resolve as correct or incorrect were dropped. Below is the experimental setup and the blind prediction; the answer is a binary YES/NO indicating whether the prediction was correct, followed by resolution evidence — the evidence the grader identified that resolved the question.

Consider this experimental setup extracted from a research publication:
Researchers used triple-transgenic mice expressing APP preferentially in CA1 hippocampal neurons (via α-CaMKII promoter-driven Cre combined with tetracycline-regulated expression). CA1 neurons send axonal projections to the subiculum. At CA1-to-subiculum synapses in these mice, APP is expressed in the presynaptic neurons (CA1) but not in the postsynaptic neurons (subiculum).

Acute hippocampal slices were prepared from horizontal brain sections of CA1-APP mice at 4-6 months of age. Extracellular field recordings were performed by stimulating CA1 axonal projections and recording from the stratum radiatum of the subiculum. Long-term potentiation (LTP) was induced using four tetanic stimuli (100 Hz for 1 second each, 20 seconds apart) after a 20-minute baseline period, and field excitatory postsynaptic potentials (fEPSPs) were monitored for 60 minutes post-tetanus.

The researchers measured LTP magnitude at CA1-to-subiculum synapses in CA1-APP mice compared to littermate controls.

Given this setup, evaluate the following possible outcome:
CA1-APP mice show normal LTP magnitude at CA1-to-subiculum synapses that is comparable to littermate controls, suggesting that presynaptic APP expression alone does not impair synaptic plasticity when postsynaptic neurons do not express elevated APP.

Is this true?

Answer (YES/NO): NO